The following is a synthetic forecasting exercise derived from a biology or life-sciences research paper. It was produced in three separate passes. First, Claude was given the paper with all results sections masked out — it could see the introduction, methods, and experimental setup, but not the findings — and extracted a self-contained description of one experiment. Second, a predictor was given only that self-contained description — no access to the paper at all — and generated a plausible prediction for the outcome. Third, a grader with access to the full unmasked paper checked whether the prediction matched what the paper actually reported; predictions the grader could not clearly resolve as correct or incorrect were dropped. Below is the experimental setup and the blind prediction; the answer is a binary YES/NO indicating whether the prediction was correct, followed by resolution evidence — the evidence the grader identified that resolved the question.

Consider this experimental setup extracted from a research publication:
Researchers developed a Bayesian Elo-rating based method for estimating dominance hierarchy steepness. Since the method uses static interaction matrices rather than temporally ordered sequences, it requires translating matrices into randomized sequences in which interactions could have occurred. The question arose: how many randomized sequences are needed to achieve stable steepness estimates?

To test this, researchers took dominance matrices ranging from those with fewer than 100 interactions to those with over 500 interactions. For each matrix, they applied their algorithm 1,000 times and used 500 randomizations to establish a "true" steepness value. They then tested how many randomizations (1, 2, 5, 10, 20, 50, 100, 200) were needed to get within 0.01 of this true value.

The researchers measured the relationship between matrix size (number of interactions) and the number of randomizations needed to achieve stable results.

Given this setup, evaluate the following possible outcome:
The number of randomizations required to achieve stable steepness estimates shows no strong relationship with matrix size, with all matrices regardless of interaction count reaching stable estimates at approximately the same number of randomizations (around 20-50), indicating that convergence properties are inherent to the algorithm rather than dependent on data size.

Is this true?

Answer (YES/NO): NO